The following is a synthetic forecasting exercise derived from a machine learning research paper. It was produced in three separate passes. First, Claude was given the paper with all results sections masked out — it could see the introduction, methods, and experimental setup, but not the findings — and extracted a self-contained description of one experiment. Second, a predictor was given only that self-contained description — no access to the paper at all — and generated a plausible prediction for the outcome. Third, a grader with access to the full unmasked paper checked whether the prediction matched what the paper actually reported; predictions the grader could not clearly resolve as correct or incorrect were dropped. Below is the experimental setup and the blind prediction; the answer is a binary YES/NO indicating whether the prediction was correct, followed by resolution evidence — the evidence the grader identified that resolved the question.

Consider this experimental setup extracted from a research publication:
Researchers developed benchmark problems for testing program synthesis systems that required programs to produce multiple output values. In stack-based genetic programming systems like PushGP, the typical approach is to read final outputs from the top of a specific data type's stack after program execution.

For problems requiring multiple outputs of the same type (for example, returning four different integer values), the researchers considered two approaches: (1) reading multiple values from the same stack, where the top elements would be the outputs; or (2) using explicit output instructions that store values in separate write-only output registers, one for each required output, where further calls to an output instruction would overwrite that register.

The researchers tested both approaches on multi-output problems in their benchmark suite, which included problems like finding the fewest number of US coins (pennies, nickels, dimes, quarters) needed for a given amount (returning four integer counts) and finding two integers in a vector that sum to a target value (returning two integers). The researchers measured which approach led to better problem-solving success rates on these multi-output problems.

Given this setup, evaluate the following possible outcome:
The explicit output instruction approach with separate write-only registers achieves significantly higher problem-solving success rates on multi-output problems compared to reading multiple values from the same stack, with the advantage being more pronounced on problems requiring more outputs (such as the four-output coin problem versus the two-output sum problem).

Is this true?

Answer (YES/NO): NO